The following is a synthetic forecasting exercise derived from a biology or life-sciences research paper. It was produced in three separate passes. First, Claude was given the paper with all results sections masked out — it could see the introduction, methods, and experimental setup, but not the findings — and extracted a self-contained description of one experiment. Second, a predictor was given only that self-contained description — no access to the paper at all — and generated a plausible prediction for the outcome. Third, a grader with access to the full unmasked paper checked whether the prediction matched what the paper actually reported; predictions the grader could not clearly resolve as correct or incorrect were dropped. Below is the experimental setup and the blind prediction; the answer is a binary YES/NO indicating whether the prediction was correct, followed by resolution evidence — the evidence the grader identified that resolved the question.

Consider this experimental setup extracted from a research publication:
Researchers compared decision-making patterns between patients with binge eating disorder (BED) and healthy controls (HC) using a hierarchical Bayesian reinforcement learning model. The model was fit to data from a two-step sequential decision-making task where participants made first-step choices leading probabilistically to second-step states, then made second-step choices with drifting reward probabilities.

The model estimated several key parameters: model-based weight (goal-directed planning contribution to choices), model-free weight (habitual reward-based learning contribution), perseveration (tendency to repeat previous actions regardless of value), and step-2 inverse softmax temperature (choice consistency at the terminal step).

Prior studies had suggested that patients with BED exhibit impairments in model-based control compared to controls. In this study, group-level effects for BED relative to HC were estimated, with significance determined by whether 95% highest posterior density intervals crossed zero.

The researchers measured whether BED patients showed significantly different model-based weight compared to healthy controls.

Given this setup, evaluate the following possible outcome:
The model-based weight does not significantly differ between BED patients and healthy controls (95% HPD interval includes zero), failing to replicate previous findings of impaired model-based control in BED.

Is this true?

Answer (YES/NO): YES